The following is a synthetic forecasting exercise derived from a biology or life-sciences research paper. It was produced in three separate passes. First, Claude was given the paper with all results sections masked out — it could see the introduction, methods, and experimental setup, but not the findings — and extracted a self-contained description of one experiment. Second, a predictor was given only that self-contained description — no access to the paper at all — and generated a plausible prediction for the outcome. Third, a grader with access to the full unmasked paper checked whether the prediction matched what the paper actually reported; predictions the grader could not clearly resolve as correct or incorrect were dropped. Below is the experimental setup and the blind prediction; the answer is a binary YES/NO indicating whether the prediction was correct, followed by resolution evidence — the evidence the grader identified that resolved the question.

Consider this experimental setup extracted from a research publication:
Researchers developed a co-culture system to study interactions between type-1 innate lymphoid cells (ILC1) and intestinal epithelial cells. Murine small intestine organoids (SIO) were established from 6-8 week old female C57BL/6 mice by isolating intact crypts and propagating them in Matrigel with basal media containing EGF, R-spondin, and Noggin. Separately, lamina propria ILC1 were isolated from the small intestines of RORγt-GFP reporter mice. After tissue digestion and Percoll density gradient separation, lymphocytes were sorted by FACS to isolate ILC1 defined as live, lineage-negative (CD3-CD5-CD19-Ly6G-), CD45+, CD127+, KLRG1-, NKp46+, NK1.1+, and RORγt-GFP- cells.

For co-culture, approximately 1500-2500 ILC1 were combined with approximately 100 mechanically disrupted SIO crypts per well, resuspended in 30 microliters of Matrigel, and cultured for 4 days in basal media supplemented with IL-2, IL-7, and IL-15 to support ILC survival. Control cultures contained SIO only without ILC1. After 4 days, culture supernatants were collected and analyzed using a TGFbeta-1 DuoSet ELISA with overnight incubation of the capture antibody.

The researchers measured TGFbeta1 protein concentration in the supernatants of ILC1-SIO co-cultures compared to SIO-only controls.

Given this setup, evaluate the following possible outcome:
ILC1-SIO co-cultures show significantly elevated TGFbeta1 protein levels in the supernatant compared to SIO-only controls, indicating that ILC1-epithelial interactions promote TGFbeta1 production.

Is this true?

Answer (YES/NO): YES